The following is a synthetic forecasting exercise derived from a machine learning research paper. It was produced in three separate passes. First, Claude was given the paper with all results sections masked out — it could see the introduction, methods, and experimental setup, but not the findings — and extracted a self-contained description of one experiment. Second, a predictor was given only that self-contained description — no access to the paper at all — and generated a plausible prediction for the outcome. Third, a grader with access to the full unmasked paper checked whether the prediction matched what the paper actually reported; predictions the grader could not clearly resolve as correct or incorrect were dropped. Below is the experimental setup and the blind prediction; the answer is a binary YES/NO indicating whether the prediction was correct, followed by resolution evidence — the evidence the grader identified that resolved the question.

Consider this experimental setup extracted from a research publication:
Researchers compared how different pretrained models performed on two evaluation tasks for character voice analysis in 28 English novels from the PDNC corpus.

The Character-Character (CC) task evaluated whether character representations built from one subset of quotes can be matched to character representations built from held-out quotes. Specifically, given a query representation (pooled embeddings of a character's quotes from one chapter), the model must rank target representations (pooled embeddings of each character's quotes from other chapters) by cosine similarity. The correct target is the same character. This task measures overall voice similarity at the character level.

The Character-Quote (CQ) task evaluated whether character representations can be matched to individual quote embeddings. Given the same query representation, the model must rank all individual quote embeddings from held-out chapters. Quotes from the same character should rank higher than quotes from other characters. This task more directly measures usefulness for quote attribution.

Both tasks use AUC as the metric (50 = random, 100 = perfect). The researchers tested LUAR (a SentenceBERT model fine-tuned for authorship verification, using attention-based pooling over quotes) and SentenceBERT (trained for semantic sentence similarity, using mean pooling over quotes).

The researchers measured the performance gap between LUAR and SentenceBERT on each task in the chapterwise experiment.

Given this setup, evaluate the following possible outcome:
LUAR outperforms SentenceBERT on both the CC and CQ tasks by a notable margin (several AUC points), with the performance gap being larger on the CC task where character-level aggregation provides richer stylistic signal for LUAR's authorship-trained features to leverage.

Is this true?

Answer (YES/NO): NO